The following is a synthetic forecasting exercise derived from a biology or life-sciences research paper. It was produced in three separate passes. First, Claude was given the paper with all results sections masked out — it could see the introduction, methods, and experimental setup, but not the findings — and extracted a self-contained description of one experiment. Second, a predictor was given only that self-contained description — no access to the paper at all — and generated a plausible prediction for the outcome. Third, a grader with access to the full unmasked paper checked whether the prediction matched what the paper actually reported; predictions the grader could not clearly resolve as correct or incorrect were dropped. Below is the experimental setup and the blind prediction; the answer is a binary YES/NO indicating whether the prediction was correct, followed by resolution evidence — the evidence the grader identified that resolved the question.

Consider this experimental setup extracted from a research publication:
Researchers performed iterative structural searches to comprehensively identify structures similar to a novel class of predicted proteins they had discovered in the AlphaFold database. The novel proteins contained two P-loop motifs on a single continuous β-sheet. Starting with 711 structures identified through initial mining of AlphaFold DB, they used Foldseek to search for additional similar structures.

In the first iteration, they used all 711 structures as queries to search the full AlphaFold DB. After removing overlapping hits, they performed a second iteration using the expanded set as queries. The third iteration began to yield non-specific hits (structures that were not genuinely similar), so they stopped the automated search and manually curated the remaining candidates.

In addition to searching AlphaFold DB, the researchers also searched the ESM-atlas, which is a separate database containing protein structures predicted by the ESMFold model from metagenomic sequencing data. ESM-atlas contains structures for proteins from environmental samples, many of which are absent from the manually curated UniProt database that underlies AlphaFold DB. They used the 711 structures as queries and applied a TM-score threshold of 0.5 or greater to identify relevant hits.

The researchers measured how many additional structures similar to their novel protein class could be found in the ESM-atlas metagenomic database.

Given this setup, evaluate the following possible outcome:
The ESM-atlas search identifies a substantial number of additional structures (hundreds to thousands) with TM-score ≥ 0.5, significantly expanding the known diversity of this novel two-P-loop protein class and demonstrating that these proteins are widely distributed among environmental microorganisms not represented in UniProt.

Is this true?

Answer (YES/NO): YES